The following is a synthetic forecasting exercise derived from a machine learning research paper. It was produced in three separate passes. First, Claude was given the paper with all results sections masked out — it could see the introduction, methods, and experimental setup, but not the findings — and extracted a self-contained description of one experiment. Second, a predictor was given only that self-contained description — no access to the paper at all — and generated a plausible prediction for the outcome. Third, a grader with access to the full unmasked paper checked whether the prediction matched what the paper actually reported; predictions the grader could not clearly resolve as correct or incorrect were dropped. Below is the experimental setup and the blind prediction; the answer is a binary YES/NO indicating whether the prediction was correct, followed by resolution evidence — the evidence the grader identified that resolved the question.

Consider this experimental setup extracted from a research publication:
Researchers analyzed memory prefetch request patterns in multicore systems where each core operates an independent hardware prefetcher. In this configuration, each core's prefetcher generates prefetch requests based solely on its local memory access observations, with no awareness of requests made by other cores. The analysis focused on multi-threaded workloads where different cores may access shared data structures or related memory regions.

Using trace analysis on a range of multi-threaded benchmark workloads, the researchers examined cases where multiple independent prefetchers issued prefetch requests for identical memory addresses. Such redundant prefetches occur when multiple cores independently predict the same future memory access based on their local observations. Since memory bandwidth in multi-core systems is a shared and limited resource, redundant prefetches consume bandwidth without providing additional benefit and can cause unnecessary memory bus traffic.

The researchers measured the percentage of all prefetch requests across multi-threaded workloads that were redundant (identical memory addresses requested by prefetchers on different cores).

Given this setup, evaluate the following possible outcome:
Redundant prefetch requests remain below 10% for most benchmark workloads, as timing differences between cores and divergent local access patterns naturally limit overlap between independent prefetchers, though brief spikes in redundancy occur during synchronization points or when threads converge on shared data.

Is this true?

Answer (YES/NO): NO